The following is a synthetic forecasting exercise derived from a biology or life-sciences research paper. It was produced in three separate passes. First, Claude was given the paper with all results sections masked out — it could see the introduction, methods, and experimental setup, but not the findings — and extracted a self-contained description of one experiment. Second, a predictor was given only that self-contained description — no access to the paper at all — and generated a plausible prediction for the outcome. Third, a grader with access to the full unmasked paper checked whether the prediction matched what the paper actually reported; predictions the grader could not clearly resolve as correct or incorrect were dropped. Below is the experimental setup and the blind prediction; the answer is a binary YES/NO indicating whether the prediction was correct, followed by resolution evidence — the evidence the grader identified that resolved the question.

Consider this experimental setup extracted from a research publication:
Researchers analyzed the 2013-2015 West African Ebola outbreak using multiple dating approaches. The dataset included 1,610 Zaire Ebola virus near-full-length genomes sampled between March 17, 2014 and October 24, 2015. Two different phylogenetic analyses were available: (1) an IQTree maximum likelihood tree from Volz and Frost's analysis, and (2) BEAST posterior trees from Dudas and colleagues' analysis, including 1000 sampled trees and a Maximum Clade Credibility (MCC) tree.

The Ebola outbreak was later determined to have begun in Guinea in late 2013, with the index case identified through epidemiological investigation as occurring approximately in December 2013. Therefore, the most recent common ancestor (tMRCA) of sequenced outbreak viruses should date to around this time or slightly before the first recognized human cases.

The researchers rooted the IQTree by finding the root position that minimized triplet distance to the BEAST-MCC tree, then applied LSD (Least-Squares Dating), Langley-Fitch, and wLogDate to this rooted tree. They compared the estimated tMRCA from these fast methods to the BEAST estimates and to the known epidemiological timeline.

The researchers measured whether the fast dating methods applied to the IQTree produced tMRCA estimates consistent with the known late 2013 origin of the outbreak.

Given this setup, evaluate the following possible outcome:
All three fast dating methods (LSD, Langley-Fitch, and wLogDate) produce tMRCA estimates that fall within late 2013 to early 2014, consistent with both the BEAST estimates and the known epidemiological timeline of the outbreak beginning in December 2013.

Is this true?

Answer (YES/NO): YES